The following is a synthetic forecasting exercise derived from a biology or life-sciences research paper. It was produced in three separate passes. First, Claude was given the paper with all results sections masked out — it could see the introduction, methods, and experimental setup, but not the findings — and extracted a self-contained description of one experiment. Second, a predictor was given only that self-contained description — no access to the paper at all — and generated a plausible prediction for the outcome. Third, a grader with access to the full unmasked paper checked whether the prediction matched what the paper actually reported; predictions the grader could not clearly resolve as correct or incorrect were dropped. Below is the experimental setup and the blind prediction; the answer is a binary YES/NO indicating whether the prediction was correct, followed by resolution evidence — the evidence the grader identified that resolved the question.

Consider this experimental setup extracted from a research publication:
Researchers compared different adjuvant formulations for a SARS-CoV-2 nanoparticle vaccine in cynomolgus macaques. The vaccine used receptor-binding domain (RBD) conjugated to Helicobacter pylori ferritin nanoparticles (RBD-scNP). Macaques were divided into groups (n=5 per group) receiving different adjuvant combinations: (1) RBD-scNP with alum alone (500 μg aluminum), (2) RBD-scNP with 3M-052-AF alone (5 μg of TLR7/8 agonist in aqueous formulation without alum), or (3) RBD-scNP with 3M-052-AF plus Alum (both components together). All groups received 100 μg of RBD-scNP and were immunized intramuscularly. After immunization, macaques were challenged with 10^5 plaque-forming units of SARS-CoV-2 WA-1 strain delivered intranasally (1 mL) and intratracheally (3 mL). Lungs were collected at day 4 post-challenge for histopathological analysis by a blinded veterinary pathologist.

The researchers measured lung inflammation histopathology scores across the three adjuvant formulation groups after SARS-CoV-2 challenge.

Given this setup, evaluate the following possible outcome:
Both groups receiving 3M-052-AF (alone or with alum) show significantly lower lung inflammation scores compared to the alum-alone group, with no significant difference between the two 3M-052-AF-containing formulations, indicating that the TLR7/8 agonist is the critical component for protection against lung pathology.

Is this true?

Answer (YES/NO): NO